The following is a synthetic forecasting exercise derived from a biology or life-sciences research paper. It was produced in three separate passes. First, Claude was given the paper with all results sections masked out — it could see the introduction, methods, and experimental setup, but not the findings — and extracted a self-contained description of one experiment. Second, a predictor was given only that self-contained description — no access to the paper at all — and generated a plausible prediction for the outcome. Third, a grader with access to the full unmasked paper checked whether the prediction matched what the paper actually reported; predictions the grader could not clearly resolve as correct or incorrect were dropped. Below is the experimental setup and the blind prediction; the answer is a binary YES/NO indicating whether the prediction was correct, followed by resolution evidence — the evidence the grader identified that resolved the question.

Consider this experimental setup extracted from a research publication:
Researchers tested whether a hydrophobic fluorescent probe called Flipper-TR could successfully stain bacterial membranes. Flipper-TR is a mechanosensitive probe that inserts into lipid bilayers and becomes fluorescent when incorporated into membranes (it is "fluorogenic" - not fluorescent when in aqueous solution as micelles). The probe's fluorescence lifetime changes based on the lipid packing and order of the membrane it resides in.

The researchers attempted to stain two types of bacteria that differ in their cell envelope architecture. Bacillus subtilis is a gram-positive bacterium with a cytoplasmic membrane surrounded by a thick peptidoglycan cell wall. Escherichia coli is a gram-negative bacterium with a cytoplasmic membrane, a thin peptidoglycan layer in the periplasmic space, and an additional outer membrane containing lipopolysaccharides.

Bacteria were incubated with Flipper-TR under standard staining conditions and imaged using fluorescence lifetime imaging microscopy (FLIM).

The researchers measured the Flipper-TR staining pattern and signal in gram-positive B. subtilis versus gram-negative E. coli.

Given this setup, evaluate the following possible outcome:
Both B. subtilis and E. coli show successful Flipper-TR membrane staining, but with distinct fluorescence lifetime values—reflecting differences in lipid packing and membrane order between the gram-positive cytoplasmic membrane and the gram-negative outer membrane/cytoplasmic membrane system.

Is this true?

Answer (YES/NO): NO